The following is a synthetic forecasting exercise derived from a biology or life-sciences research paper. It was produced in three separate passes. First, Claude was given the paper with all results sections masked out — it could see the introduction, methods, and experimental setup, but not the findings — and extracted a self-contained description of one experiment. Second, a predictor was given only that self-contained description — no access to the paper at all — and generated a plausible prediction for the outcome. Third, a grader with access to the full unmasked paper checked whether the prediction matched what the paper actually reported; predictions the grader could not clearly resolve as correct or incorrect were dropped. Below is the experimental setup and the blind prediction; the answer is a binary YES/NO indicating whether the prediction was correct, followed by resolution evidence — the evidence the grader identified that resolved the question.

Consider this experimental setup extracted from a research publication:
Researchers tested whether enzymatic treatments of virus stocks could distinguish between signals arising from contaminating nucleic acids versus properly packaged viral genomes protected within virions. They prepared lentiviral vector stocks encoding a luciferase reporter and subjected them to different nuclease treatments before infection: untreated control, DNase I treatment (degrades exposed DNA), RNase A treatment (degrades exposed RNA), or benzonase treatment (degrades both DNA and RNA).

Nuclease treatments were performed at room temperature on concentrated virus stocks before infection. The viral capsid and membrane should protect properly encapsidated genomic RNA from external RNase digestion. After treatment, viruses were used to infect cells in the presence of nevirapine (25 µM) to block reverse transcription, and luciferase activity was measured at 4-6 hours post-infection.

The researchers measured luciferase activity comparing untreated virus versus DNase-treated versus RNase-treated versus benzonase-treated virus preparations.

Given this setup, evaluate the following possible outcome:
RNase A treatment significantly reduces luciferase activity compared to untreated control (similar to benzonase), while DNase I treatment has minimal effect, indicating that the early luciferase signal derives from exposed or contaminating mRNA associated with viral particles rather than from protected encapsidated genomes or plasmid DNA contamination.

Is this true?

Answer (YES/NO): NO